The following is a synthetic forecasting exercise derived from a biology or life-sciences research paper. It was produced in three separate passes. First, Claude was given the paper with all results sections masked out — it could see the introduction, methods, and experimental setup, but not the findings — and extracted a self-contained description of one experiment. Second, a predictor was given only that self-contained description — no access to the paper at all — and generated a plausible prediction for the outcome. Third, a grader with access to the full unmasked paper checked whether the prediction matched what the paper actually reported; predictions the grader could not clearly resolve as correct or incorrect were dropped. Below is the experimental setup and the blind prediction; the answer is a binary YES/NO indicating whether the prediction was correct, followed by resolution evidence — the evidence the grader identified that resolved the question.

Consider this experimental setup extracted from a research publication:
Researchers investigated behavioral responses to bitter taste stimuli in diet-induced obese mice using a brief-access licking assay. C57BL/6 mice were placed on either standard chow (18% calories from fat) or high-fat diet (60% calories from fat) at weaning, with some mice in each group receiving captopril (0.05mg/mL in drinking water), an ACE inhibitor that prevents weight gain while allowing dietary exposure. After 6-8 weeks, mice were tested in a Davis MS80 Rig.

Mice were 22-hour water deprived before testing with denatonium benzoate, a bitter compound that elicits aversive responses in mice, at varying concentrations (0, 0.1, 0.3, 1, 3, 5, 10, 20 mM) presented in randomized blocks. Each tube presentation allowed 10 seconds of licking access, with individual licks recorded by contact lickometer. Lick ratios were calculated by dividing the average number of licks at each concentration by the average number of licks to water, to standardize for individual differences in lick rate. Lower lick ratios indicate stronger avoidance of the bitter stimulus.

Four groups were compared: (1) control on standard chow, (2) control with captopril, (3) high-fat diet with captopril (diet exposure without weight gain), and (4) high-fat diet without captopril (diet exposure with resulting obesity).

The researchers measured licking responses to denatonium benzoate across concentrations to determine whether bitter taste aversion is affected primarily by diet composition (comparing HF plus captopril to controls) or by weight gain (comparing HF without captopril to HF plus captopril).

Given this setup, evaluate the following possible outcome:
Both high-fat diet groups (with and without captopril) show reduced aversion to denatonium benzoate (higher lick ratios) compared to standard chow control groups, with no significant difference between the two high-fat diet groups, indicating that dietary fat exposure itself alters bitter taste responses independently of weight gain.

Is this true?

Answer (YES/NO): YES